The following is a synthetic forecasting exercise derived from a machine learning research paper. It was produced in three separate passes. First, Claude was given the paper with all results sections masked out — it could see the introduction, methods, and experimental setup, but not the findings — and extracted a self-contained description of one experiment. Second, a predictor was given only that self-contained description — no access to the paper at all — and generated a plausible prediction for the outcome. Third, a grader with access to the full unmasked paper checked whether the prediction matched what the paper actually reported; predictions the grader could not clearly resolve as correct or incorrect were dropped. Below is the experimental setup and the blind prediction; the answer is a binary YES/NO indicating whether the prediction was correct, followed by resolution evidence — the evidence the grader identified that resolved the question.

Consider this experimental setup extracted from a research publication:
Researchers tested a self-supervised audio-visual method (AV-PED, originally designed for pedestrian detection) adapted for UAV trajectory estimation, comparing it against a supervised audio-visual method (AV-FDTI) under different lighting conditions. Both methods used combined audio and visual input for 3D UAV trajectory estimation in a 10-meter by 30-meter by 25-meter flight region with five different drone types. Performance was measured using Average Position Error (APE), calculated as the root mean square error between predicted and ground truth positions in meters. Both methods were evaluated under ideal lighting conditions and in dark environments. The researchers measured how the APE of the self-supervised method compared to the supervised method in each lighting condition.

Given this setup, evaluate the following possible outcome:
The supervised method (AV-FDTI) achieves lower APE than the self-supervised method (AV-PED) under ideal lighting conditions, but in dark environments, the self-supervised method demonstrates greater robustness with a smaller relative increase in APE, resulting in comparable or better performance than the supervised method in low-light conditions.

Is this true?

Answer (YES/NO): NO